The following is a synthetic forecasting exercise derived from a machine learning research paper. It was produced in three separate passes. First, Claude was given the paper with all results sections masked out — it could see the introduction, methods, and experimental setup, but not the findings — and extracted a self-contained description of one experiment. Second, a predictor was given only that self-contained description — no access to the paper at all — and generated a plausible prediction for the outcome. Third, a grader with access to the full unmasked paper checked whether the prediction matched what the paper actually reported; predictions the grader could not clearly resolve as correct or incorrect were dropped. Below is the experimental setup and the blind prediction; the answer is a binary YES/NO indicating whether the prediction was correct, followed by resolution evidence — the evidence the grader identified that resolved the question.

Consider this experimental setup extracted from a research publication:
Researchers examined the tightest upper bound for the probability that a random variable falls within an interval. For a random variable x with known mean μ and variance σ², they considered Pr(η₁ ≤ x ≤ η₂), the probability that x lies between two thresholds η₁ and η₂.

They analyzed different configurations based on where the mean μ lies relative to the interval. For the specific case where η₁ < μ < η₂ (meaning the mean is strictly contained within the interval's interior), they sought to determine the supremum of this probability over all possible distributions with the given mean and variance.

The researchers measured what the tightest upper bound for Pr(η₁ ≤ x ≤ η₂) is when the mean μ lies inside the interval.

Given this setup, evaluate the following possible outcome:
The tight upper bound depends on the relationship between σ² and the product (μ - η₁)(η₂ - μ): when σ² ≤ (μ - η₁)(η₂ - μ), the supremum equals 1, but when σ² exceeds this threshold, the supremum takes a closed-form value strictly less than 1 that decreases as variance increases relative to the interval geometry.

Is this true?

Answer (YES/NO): NO